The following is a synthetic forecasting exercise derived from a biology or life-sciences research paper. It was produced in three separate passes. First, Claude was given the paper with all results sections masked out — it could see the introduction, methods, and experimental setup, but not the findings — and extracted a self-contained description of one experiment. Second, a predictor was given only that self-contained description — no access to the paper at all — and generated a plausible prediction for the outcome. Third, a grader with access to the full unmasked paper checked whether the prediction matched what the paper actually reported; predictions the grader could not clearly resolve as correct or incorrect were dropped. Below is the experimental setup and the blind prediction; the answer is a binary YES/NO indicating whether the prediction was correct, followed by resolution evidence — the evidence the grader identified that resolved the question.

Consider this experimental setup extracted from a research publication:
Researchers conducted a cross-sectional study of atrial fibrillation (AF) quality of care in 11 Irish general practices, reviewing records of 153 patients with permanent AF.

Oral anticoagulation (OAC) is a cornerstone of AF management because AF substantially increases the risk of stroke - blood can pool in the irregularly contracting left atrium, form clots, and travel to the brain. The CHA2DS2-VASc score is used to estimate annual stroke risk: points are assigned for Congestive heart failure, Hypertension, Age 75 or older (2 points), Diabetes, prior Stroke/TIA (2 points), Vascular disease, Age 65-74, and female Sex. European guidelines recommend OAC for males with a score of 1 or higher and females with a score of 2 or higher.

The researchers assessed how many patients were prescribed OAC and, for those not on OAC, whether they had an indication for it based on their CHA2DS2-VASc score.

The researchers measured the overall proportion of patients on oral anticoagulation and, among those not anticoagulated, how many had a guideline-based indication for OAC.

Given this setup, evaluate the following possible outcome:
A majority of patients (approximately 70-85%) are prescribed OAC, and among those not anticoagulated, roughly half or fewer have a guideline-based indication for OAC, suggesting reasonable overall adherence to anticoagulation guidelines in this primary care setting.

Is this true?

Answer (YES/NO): NO